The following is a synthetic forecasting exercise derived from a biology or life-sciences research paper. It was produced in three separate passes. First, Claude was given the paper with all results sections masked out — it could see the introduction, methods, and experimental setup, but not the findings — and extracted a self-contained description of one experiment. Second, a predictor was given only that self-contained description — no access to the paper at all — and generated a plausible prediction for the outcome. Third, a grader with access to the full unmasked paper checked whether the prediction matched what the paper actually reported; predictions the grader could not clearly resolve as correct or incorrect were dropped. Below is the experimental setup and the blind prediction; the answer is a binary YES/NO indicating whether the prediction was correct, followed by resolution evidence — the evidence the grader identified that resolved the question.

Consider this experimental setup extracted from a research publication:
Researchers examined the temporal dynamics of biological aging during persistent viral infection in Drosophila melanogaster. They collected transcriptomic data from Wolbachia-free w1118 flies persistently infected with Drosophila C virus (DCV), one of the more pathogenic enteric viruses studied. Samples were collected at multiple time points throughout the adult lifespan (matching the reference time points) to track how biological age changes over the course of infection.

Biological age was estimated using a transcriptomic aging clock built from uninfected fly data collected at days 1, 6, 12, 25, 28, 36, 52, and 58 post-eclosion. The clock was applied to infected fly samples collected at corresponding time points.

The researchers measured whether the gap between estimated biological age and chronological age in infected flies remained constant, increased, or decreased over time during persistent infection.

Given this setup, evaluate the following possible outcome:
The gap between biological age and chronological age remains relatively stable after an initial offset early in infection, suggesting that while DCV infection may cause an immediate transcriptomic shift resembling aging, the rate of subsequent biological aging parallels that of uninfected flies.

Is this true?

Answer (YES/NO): NO